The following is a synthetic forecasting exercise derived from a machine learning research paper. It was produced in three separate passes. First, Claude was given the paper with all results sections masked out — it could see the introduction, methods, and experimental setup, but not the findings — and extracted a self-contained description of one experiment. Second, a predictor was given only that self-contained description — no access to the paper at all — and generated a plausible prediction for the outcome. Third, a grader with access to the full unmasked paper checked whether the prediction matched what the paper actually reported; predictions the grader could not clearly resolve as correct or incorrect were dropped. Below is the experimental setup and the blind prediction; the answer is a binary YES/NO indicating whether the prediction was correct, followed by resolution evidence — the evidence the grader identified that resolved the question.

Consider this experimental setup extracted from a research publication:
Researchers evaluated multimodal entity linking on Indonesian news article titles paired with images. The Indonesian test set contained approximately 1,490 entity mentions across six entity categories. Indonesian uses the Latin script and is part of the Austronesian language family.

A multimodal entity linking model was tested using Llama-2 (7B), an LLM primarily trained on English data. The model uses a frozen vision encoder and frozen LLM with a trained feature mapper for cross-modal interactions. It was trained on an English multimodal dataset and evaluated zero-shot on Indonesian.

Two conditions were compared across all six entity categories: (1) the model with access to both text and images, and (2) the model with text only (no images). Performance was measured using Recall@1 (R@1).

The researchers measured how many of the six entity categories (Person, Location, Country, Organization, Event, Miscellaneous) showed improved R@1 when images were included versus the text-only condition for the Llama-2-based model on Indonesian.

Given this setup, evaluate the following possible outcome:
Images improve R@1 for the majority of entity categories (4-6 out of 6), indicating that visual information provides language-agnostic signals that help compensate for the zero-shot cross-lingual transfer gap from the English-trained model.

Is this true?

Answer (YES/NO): YES